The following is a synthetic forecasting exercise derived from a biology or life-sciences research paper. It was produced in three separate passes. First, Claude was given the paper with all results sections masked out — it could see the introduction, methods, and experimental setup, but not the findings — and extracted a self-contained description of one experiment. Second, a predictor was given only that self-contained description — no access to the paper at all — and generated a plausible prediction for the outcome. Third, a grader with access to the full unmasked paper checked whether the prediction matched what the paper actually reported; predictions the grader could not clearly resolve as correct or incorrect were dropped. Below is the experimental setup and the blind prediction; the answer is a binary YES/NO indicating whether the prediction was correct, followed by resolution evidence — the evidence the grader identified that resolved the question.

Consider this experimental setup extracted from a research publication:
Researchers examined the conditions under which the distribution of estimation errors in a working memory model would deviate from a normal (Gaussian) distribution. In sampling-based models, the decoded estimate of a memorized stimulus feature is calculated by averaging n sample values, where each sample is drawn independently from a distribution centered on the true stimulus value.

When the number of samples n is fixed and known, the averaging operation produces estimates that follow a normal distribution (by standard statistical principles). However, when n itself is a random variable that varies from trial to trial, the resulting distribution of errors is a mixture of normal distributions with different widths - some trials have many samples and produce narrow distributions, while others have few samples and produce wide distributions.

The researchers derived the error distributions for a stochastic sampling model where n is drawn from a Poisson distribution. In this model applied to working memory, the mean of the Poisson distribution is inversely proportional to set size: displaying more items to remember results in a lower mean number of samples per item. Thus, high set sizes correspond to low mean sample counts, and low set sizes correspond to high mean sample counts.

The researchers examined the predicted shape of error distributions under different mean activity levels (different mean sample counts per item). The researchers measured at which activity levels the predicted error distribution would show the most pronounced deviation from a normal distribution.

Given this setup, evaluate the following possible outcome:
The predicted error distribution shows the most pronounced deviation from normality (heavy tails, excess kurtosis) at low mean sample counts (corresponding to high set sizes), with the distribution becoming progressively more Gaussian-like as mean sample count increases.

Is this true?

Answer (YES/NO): YES